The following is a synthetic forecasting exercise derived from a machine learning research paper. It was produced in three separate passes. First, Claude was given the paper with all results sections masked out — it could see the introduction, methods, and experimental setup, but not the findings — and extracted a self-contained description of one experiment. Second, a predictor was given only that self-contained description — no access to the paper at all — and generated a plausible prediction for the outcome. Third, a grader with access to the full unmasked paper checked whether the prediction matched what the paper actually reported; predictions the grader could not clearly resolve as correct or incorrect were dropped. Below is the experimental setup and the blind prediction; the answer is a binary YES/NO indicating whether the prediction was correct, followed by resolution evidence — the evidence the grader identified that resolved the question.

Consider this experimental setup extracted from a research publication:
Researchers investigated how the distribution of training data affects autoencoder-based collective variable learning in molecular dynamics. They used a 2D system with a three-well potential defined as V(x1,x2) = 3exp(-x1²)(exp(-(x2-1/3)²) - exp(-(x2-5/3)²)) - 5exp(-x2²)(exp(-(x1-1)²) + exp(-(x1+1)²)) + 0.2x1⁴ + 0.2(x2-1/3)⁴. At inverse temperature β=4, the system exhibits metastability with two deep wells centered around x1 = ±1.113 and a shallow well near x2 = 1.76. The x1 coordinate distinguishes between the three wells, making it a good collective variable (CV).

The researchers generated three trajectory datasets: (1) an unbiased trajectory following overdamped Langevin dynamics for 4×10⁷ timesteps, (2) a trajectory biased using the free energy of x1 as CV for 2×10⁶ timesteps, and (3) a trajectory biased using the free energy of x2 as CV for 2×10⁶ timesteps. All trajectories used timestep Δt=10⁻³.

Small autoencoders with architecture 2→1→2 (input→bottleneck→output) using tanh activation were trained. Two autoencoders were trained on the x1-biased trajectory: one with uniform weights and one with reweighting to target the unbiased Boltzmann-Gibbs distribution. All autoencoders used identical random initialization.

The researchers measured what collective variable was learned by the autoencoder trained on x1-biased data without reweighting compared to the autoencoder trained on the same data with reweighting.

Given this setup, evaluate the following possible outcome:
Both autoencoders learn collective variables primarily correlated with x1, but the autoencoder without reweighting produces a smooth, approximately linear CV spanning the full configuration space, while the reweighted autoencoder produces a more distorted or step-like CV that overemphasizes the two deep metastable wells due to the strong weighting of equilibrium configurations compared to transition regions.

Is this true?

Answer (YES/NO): NO